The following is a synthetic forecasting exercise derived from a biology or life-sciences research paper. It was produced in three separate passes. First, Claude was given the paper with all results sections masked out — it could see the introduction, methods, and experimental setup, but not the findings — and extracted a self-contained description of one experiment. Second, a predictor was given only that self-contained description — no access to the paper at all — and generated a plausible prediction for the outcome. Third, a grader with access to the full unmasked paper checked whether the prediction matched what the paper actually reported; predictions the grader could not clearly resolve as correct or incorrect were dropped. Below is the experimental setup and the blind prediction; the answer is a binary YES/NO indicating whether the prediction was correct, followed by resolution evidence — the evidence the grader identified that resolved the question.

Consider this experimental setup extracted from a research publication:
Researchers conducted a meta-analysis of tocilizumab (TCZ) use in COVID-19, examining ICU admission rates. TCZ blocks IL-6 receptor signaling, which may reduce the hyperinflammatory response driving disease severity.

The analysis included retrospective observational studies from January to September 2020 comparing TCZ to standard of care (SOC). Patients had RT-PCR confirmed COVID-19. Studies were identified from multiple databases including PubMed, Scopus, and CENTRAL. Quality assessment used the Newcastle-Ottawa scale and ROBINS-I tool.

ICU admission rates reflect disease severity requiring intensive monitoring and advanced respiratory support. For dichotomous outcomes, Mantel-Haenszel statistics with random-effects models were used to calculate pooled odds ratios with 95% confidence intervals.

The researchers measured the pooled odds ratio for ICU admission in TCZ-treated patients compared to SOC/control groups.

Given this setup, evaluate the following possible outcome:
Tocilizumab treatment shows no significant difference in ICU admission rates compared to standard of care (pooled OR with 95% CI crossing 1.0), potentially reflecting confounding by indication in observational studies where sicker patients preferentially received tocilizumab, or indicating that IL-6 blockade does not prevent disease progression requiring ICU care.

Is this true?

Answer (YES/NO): YES